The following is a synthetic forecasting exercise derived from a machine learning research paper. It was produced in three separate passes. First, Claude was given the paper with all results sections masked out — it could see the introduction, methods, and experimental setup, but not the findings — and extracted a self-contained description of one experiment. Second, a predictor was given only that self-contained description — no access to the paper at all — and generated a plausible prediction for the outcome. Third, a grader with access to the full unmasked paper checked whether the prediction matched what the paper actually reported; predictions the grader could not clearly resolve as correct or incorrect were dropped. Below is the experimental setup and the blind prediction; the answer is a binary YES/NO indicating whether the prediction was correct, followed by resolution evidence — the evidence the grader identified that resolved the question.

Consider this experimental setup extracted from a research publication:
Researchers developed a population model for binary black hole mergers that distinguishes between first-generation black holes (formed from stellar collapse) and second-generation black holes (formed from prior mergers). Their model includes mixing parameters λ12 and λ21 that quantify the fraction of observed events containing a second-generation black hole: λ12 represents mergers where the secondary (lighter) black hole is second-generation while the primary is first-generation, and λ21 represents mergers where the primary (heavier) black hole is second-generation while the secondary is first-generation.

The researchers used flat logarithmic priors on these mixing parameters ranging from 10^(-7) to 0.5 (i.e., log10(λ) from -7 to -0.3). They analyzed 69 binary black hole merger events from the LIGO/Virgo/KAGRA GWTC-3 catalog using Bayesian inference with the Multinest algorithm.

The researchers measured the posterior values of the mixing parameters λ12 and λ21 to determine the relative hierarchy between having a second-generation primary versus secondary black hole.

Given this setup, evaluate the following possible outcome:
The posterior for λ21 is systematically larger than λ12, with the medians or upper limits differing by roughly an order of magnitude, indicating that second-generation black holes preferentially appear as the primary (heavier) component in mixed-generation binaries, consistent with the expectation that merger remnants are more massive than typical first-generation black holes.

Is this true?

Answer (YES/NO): NO